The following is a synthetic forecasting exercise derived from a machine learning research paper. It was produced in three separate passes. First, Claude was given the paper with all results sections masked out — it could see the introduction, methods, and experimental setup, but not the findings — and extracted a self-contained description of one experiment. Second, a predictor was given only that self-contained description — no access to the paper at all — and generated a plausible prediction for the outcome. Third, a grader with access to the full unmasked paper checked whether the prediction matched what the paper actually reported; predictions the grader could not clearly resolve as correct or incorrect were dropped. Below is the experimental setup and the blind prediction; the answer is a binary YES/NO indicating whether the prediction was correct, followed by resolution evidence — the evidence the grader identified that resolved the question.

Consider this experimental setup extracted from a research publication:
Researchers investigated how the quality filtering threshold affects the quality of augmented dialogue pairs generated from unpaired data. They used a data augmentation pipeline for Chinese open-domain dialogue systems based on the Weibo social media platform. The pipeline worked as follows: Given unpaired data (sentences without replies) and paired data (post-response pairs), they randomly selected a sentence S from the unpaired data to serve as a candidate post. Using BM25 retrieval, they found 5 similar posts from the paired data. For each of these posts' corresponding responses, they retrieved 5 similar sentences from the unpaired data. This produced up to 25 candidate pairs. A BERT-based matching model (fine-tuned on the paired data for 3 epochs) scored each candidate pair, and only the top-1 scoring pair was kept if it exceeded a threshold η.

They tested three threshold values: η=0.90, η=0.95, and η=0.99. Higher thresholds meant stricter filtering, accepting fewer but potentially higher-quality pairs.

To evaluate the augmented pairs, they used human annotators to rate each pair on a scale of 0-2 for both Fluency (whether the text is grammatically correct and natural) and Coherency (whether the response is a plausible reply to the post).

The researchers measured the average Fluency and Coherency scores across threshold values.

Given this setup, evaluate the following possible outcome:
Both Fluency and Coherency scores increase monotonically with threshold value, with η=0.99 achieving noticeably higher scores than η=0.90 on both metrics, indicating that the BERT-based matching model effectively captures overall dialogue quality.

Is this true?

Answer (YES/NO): NO